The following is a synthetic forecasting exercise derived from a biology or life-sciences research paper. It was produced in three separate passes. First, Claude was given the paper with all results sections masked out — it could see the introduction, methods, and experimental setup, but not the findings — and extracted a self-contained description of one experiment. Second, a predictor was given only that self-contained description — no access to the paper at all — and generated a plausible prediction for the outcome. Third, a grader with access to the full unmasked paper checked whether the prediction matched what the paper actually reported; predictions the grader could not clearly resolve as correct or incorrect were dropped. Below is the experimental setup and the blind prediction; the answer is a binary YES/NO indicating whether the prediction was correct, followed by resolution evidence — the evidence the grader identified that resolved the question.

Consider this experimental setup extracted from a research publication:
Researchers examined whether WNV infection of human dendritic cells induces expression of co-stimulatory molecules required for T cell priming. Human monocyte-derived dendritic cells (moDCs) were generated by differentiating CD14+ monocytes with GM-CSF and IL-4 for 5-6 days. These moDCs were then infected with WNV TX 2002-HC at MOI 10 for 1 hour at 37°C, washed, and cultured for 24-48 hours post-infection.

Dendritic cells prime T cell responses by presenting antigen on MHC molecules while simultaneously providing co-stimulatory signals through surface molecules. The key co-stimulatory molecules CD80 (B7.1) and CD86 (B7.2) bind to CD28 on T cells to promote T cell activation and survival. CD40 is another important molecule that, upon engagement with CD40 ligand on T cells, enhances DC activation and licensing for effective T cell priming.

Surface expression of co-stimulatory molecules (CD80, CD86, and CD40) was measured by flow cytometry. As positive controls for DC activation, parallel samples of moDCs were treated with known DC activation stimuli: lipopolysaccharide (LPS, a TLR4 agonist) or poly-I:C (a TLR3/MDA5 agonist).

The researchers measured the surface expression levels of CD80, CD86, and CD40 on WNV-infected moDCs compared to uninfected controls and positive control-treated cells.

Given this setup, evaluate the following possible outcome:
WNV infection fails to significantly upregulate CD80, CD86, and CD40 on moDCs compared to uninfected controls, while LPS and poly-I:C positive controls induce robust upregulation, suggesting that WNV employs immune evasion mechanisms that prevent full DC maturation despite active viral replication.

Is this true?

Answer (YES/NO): YES